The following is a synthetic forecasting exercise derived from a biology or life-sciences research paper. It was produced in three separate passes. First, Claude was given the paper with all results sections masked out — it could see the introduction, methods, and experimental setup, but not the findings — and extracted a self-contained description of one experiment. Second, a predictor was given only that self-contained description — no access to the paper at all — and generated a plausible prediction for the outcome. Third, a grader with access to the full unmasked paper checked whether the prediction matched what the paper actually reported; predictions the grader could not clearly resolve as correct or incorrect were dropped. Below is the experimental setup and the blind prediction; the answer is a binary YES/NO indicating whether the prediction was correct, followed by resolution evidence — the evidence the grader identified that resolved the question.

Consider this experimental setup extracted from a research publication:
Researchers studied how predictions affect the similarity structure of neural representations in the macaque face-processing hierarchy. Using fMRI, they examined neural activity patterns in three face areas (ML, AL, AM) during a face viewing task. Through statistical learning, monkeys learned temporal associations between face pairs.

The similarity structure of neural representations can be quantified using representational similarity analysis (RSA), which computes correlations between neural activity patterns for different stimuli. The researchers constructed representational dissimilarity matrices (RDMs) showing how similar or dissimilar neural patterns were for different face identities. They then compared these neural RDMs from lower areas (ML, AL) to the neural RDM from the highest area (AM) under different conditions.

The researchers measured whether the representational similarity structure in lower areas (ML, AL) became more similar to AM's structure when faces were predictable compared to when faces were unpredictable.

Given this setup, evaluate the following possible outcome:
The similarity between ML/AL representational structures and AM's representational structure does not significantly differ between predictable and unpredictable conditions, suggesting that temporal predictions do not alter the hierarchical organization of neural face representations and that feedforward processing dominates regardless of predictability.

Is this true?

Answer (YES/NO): NO